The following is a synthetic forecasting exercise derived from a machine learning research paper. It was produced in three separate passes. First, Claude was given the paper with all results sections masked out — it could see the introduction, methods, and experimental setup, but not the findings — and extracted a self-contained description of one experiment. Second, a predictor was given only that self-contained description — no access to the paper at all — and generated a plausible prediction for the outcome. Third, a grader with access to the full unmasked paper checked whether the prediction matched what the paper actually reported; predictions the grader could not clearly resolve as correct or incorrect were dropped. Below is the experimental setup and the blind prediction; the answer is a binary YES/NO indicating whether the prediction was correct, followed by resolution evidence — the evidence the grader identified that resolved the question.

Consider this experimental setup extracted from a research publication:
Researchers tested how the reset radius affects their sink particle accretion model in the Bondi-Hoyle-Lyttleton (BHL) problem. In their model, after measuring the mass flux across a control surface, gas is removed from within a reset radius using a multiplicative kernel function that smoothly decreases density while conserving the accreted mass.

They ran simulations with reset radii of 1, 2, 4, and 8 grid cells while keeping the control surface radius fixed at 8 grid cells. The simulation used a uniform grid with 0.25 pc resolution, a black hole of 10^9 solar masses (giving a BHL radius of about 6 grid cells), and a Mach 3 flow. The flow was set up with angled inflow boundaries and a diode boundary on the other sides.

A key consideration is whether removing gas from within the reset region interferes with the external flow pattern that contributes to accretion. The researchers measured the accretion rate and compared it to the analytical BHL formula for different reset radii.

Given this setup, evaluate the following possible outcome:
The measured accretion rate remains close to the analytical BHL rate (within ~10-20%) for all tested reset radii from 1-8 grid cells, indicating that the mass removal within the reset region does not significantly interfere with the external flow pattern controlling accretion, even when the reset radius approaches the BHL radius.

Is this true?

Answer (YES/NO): NO